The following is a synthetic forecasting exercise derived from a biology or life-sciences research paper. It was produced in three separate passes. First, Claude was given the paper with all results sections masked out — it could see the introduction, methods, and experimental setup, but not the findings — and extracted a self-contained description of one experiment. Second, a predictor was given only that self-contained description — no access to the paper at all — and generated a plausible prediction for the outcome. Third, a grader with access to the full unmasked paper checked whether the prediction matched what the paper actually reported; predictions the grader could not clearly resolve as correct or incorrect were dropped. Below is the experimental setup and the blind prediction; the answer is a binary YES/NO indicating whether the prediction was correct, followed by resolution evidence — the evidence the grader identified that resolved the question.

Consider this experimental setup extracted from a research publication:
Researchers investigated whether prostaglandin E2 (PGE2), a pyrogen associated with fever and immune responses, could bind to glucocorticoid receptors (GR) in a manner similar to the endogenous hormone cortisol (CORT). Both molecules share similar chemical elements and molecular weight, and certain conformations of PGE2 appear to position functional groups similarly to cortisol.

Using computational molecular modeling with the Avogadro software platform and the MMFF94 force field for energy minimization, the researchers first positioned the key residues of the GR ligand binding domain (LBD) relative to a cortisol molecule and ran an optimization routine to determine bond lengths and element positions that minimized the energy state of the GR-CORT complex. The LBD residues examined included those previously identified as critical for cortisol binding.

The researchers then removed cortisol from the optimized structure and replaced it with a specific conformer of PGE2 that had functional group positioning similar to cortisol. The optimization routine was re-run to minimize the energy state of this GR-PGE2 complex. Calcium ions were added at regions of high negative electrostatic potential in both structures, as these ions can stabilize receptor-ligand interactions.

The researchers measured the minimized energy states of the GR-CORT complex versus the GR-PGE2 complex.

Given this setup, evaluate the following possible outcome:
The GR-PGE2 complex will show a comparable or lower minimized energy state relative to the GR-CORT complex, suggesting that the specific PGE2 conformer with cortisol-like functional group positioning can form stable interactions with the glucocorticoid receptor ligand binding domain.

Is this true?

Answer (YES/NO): YES